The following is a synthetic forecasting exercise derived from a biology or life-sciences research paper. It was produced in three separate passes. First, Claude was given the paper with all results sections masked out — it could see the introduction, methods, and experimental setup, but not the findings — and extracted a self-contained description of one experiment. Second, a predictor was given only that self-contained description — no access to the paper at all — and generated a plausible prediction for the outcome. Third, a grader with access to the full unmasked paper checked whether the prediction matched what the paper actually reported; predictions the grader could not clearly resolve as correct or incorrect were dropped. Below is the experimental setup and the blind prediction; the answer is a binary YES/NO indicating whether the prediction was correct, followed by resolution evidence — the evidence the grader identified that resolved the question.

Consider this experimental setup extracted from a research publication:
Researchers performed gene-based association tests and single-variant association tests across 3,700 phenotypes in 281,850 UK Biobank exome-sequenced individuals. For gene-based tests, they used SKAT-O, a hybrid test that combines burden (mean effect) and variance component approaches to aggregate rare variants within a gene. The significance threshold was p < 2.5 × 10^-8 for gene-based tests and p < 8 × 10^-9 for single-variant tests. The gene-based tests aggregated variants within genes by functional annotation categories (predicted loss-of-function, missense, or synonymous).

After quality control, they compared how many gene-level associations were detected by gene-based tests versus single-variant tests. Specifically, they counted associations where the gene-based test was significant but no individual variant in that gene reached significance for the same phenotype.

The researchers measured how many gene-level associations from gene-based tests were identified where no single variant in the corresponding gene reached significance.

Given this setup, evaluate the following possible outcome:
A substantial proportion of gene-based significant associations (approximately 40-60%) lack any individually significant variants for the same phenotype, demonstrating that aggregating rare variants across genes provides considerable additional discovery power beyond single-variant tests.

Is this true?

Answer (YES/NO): NO